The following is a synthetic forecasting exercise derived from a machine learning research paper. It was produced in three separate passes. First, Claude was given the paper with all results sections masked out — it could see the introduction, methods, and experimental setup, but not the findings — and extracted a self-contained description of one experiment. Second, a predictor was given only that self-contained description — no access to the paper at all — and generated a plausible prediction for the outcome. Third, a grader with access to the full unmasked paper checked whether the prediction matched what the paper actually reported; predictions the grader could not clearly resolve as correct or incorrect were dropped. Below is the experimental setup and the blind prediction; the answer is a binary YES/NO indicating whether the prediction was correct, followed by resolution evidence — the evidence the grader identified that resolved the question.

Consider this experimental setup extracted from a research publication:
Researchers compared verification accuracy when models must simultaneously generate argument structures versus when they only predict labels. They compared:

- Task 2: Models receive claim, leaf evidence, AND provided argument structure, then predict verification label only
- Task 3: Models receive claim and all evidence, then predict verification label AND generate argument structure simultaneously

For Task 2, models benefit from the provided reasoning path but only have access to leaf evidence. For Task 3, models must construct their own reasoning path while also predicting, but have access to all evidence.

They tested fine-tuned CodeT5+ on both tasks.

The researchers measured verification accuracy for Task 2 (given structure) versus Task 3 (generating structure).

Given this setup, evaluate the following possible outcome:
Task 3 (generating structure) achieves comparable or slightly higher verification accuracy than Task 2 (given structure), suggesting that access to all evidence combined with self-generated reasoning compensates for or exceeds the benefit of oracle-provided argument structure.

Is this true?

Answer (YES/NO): NO